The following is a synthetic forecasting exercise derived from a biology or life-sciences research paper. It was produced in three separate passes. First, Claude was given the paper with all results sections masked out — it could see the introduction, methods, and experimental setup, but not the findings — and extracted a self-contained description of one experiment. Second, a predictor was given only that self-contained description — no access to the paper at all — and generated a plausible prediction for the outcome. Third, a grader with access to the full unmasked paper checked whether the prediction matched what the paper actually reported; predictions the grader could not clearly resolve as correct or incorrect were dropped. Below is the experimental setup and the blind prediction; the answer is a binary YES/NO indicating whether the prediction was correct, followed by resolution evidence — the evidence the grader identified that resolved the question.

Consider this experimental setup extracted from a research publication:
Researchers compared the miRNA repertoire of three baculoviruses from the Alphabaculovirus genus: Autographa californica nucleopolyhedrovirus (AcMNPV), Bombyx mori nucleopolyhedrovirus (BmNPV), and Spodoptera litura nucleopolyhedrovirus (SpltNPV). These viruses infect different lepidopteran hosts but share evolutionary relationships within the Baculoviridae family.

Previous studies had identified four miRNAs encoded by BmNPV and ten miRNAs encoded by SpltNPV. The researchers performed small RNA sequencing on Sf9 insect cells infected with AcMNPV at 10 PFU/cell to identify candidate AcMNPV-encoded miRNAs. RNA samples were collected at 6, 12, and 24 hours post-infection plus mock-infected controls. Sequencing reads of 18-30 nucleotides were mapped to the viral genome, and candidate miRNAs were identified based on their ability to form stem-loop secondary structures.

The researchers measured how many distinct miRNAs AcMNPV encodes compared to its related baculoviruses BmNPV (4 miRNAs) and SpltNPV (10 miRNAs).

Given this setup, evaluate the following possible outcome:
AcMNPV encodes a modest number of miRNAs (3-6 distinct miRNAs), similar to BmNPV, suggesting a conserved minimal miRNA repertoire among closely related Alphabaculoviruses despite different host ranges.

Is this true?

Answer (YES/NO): YES